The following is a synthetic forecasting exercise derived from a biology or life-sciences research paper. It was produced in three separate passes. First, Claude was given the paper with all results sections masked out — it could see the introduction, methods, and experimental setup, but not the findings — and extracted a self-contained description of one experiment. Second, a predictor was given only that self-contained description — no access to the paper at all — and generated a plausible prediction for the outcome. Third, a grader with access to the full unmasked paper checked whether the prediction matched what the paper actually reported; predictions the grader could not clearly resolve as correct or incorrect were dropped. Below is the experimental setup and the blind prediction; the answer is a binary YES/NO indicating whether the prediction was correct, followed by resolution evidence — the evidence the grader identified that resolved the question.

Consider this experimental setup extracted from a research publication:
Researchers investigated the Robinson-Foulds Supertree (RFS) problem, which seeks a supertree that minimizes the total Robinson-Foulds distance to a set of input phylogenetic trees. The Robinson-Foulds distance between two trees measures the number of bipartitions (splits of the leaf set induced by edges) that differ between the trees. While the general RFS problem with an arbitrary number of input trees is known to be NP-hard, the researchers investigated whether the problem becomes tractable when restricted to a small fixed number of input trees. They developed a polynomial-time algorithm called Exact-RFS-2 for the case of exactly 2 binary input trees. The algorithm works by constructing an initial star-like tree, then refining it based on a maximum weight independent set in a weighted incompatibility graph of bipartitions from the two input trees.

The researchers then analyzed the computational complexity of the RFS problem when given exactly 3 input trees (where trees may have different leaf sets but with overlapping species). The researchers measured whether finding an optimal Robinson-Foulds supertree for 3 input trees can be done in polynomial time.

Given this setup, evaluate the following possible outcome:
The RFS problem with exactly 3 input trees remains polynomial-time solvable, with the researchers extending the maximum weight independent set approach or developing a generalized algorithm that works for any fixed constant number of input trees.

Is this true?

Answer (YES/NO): NO